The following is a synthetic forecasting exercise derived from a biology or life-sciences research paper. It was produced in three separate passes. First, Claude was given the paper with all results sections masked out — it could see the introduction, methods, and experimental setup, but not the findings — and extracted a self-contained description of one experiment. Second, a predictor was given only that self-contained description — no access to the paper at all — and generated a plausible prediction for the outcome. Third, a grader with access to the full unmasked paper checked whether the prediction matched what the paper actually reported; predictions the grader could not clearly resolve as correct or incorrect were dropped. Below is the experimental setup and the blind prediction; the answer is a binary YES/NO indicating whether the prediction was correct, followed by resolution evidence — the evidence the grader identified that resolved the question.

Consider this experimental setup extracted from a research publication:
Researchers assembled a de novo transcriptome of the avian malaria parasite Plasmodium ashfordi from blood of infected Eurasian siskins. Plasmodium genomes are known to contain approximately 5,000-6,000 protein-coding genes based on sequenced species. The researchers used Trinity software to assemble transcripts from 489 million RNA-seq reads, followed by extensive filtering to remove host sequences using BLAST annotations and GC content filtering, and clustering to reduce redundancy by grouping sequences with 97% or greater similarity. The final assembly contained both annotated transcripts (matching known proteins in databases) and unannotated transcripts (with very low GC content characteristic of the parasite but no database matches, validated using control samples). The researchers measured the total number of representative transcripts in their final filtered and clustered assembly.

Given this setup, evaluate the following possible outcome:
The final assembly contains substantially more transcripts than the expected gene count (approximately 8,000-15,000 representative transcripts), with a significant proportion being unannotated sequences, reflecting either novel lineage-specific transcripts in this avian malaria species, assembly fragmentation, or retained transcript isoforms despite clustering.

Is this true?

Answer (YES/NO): YES